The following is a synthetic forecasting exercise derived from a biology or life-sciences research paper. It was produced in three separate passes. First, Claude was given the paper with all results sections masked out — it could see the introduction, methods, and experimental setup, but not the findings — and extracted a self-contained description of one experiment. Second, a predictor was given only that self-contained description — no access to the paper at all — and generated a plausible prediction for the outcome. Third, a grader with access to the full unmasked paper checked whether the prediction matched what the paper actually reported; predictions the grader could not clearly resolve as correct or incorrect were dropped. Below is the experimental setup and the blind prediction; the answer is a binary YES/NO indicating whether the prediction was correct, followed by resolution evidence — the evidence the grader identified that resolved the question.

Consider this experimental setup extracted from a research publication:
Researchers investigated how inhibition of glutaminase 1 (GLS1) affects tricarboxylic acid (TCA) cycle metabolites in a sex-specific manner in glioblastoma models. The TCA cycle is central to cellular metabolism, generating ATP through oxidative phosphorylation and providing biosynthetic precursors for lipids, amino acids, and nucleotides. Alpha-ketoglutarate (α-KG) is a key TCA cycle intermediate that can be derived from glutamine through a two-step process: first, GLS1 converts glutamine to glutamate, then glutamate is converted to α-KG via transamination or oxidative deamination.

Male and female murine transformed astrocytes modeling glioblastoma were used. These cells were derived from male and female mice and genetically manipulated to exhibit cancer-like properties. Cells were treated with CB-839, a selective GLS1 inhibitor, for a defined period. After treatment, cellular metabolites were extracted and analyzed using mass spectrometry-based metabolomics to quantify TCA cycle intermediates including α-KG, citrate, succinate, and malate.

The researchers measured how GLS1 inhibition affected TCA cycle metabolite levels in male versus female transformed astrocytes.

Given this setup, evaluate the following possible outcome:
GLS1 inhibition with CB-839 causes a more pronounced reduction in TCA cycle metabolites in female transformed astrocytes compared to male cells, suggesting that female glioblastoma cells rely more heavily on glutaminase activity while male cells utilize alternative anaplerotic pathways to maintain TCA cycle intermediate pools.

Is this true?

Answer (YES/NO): NO